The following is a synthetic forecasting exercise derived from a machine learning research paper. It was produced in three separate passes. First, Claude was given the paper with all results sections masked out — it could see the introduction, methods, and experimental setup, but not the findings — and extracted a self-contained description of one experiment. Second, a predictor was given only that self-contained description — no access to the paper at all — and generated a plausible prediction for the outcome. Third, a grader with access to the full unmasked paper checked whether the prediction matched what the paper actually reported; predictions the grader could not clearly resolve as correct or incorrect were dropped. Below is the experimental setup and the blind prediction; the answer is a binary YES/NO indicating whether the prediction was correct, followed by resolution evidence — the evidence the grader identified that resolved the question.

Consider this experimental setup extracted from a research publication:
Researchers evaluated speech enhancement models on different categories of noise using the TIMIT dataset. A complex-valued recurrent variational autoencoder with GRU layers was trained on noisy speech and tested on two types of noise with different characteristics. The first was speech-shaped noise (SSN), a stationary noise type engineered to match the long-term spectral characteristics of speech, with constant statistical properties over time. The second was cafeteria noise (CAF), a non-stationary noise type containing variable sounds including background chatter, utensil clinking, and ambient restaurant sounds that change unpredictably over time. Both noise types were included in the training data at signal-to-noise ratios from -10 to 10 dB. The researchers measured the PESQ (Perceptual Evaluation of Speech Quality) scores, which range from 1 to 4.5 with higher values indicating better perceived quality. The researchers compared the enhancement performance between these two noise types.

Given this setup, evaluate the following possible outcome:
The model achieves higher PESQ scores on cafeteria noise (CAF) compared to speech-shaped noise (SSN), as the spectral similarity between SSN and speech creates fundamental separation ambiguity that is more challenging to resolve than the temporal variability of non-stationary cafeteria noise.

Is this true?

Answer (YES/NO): YES